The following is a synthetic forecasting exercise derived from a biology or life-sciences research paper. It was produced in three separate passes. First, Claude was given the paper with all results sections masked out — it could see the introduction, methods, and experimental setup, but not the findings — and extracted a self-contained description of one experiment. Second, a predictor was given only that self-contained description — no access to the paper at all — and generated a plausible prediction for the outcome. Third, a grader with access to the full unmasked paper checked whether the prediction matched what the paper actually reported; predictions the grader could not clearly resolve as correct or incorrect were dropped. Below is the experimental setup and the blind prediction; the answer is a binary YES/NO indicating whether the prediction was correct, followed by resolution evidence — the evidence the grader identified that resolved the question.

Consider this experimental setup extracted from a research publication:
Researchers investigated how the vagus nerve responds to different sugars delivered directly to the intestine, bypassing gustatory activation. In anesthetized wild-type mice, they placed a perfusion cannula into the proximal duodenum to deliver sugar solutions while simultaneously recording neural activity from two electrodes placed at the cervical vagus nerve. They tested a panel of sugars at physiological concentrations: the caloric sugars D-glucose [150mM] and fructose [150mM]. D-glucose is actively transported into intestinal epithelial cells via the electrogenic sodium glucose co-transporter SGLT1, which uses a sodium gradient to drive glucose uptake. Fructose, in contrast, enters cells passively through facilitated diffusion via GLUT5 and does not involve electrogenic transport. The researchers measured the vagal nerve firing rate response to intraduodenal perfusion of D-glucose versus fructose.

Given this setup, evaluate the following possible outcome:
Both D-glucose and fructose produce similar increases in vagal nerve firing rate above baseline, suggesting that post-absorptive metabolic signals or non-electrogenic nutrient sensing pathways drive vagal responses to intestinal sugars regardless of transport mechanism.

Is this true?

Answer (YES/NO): NO